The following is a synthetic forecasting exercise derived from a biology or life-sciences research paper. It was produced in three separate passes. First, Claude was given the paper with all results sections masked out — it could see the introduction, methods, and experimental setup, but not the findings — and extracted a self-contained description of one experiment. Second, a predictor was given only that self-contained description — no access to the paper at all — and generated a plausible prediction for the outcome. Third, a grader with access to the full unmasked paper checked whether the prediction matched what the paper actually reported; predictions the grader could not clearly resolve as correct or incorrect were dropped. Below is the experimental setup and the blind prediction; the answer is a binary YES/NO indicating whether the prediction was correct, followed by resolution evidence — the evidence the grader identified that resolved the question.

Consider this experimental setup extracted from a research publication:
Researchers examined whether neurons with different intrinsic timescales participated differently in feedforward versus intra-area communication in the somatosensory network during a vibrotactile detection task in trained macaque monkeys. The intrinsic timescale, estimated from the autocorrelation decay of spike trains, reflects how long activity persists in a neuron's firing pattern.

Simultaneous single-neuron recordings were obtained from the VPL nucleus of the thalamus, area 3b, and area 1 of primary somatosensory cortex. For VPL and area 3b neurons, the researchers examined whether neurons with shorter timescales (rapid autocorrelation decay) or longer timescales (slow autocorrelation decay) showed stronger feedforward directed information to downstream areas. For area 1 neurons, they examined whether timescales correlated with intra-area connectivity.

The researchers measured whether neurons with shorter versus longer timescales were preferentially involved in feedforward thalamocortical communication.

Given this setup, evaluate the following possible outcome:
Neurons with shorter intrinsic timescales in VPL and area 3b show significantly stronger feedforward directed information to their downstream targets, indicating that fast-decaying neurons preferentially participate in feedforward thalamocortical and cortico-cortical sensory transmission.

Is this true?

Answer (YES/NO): YES